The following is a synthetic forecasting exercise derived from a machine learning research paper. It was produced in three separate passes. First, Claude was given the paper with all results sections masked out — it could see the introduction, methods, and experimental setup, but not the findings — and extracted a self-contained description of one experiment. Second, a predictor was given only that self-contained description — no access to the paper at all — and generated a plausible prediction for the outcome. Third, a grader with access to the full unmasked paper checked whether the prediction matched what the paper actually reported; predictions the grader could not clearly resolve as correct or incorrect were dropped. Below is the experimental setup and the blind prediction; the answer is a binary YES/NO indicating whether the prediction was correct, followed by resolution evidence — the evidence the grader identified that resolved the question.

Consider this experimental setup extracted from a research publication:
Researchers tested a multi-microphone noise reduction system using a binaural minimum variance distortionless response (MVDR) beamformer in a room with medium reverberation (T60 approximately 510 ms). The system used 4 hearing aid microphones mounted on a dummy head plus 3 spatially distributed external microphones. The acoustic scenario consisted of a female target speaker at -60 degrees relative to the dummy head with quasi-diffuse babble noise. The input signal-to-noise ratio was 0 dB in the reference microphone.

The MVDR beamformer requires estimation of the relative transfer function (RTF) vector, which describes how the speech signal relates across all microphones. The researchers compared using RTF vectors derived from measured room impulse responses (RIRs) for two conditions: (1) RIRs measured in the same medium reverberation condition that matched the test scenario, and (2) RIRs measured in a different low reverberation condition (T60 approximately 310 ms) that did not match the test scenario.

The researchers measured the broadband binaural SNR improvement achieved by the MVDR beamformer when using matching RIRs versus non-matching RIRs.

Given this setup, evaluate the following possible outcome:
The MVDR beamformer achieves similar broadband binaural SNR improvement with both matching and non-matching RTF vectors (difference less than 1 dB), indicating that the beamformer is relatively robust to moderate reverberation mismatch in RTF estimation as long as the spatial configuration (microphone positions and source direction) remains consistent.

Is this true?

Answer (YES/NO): NO